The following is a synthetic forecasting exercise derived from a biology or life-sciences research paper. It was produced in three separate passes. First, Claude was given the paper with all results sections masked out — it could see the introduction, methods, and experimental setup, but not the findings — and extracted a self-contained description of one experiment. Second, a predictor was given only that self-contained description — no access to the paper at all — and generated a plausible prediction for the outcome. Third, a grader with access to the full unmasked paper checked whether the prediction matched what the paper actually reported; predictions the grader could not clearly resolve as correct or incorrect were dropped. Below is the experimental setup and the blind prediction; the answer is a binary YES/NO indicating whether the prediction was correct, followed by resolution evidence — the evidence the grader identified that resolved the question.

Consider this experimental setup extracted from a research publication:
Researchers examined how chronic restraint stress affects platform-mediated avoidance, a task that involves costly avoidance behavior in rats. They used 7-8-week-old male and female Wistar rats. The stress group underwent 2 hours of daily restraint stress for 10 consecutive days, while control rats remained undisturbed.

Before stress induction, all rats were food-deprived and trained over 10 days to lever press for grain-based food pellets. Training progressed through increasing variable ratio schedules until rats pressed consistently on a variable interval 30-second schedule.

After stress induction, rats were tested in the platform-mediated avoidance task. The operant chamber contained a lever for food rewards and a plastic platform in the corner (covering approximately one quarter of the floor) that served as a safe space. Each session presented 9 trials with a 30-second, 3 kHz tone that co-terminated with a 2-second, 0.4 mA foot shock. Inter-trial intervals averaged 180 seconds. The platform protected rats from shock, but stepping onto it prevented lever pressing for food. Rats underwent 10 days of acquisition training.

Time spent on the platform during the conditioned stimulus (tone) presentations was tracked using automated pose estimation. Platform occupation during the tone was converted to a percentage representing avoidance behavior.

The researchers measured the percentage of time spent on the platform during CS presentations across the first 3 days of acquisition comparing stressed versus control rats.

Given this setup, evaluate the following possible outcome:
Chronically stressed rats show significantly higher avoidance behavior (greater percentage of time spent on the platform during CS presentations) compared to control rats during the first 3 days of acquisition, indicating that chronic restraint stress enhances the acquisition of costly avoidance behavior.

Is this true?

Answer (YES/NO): NO